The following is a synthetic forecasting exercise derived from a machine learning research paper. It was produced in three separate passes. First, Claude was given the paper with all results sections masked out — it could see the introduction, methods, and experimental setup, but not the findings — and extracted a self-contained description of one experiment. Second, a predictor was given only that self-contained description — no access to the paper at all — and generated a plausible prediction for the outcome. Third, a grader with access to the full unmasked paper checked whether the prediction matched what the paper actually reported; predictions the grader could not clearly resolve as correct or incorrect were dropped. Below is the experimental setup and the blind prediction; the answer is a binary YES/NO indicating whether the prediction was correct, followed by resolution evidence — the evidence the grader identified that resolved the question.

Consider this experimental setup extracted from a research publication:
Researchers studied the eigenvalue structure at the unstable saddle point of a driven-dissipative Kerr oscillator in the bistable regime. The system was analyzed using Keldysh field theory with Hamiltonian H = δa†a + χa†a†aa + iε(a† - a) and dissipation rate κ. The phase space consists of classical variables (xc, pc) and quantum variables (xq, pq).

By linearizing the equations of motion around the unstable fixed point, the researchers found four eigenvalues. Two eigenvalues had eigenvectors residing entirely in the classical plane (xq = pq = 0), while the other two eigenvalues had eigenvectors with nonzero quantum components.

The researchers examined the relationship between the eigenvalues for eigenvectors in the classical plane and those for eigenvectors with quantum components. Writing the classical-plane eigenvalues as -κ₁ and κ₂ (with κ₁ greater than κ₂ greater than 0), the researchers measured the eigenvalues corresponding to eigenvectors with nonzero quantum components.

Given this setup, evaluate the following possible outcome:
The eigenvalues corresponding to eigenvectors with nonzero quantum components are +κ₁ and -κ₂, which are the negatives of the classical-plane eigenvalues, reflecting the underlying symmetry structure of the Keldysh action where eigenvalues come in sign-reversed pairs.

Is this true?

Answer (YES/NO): YES